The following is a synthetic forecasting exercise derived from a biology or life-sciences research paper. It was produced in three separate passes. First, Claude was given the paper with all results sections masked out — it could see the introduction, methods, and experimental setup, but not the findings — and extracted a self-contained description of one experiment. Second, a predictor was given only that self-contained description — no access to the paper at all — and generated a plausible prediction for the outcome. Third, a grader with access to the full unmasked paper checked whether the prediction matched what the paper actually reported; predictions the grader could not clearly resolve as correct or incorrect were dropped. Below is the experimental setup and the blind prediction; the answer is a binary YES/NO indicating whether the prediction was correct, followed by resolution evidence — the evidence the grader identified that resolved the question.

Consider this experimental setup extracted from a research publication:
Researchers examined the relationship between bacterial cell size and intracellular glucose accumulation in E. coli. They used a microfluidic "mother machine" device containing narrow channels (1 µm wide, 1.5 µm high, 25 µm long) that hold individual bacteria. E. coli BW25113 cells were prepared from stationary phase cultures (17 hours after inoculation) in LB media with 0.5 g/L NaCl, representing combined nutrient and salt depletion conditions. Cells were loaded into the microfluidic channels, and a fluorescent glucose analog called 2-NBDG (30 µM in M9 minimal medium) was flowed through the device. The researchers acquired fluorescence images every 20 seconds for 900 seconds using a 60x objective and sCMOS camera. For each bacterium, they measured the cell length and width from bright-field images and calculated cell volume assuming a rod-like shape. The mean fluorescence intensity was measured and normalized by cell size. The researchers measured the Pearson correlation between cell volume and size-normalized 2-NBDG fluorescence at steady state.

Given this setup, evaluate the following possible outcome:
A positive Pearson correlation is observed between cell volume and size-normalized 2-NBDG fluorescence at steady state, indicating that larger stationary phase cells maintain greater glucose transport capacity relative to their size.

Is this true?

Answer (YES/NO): NO